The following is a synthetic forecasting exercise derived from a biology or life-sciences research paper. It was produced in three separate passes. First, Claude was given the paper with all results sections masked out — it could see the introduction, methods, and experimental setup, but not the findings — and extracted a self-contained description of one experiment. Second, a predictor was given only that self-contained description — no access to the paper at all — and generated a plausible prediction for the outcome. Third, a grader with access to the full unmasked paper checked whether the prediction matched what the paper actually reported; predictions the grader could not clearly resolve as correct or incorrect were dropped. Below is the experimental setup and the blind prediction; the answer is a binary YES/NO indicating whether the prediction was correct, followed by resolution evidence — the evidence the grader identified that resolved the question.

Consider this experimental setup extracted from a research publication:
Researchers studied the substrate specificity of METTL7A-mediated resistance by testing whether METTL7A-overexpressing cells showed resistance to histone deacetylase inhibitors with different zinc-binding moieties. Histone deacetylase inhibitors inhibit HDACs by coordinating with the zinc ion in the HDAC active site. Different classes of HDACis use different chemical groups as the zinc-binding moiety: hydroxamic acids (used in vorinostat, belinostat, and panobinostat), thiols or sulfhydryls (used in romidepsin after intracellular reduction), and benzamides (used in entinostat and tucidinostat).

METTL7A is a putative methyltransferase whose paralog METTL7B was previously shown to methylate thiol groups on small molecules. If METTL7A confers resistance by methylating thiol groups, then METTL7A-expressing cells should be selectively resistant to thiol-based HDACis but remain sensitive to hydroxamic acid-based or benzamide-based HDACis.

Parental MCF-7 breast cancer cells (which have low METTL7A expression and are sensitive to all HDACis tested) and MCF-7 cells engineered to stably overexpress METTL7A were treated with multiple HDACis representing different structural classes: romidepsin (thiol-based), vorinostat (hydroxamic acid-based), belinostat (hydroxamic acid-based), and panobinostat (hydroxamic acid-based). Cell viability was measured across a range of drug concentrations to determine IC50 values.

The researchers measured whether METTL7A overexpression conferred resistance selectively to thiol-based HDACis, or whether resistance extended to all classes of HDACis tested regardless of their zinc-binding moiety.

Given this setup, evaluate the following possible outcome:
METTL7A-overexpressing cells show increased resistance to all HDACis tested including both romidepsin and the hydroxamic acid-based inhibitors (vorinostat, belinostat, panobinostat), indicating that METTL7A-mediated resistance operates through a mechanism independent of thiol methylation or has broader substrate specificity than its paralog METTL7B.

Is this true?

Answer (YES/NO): NO